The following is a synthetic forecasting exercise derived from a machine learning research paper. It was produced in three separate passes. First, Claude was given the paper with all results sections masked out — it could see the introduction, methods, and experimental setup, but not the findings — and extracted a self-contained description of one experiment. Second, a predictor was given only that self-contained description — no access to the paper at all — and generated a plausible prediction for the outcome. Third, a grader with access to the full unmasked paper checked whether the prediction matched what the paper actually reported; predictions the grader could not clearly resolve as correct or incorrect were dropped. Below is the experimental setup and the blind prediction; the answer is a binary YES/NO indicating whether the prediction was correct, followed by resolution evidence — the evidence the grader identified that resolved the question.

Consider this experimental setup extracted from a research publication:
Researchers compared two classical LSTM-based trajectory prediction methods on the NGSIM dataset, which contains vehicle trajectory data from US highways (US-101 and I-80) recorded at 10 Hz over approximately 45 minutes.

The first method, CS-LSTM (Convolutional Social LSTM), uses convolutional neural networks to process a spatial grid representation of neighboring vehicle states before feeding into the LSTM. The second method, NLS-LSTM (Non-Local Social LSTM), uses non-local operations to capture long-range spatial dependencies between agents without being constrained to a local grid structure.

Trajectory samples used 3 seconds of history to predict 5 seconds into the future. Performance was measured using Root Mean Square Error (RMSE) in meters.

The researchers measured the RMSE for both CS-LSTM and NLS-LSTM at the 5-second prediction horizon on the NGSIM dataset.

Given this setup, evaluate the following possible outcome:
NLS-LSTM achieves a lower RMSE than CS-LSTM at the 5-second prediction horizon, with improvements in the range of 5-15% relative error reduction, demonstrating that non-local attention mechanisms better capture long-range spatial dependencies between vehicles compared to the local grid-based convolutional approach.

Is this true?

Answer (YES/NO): NO